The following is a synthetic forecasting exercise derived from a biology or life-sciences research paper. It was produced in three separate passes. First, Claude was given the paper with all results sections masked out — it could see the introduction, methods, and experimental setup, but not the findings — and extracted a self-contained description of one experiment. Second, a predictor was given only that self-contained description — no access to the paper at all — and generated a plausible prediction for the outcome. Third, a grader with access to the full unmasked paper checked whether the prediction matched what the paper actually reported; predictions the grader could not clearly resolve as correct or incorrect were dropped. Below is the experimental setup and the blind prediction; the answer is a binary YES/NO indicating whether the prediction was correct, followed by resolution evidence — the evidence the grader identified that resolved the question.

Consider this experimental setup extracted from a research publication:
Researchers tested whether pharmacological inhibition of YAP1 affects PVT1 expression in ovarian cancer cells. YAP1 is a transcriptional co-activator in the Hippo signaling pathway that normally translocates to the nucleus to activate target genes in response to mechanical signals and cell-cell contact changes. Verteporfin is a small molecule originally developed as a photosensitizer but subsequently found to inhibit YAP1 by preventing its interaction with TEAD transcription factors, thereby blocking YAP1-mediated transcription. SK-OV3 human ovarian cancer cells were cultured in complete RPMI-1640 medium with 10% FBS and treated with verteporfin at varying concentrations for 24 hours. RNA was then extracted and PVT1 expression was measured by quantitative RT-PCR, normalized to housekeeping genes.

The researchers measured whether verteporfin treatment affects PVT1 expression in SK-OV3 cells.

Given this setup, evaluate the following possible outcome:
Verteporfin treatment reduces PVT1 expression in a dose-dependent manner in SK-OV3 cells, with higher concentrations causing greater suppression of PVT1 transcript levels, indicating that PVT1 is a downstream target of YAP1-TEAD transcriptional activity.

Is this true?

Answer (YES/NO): NO